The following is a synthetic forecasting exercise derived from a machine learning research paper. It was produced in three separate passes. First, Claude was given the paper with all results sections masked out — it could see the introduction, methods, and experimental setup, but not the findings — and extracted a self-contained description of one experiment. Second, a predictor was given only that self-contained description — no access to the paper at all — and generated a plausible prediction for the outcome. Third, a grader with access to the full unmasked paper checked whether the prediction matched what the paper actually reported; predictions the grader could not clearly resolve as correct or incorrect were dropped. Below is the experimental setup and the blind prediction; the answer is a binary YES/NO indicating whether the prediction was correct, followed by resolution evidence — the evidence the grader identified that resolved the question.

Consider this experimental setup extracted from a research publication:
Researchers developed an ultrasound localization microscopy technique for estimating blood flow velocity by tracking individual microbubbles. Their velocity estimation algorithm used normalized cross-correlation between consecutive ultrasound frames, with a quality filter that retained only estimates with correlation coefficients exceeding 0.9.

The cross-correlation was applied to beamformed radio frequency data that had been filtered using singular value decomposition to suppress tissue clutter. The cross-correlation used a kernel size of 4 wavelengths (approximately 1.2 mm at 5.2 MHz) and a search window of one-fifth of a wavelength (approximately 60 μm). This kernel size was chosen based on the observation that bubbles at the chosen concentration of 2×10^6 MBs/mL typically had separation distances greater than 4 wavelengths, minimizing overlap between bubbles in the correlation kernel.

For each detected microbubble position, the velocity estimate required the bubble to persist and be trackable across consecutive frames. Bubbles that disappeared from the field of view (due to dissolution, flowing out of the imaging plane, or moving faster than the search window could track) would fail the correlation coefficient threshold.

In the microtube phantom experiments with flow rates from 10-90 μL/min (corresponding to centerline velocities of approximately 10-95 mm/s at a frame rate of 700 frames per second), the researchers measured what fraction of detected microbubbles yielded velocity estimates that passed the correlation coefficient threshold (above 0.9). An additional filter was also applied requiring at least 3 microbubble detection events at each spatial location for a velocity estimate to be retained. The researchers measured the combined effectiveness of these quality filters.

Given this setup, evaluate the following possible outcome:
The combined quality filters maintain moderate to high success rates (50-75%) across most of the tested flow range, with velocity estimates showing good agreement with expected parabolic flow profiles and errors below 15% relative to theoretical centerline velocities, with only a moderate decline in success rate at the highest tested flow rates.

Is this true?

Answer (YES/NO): NO